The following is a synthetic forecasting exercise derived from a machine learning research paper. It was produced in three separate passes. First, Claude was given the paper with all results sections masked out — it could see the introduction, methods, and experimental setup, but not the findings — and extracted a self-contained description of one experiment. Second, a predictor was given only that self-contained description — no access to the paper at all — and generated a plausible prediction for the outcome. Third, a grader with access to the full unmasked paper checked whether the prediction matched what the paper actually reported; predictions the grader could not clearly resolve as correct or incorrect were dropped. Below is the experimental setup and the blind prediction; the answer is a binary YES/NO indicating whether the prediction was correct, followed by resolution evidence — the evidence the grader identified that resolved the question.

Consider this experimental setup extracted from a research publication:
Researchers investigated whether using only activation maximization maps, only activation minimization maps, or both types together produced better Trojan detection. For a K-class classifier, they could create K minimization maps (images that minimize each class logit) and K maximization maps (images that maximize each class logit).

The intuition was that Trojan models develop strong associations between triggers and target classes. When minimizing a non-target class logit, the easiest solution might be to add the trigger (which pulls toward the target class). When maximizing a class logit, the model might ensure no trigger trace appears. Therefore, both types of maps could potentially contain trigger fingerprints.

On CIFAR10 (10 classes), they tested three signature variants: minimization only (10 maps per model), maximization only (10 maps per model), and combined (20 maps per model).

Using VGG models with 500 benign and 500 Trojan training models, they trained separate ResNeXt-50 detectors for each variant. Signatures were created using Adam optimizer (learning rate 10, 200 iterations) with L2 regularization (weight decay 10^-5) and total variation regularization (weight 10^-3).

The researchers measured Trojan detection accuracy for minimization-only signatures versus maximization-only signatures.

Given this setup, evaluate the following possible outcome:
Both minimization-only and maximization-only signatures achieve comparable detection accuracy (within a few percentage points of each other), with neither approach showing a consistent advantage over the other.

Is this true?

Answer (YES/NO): NO